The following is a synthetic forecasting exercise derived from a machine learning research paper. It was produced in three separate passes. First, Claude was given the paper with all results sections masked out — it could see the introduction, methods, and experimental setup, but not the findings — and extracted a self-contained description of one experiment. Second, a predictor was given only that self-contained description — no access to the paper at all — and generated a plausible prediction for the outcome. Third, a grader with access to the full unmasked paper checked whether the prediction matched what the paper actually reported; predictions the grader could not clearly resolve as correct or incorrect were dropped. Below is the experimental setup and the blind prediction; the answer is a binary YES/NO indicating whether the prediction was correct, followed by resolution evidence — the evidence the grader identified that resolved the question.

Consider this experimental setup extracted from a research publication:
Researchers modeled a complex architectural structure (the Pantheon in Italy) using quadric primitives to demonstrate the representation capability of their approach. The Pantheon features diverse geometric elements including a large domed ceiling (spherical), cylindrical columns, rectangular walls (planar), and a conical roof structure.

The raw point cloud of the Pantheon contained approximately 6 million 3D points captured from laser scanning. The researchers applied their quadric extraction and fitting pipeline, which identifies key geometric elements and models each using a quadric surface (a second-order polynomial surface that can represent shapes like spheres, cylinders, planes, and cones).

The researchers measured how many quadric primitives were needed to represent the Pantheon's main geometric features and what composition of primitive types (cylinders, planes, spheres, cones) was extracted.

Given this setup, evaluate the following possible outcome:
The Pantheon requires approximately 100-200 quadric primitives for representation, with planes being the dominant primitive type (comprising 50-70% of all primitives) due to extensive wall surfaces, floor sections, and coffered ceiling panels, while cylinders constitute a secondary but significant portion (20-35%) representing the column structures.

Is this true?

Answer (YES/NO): NO